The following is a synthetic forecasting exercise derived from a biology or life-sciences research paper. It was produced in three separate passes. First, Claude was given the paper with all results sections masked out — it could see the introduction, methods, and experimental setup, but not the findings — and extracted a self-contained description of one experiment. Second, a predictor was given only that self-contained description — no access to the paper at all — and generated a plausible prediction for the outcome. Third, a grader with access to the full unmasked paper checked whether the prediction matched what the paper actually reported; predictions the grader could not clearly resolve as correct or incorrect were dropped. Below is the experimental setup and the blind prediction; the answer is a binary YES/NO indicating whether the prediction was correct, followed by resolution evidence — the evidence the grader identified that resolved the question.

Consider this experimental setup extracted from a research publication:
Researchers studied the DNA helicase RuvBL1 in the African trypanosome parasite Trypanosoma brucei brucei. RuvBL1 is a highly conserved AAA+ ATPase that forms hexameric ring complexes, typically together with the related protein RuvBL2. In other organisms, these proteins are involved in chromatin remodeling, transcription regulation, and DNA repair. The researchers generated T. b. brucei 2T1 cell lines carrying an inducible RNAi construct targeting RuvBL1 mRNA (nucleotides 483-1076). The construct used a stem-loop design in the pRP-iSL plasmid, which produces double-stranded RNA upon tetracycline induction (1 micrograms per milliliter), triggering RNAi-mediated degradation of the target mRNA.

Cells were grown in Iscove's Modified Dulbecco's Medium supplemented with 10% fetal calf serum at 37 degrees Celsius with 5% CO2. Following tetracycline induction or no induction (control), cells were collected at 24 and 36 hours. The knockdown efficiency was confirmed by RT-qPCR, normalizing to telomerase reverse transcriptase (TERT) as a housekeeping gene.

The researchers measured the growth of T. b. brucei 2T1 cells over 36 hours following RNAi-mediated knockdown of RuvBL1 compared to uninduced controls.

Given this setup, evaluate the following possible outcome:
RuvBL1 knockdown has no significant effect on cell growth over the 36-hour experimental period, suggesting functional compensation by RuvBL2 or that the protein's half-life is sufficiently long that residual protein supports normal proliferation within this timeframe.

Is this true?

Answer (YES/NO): NO